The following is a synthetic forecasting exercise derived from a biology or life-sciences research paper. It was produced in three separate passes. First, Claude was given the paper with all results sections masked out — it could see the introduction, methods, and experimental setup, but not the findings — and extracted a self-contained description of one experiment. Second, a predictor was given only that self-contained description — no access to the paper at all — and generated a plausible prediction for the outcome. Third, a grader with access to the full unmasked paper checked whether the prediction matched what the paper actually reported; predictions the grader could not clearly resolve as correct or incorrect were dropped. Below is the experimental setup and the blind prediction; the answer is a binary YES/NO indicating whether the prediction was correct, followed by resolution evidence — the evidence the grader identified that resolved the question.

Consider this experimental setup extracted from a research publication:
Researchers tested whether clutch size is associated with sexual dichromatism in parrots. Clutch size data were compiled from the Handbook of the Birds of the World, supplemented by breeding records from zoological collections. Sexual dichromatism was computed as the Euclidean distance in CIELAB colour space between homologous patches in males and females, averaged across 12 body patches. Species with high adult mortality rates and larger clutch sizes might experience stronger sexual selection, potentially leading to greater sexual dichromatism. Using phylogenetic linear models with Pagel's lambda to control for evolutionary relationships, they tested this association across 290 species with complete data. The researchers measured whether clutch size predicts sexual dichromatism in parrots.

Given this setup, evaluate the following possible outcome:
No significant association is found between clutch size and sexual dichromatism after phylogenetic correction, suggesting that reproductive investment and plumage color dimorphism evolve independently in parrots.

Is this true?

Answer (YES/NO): YES